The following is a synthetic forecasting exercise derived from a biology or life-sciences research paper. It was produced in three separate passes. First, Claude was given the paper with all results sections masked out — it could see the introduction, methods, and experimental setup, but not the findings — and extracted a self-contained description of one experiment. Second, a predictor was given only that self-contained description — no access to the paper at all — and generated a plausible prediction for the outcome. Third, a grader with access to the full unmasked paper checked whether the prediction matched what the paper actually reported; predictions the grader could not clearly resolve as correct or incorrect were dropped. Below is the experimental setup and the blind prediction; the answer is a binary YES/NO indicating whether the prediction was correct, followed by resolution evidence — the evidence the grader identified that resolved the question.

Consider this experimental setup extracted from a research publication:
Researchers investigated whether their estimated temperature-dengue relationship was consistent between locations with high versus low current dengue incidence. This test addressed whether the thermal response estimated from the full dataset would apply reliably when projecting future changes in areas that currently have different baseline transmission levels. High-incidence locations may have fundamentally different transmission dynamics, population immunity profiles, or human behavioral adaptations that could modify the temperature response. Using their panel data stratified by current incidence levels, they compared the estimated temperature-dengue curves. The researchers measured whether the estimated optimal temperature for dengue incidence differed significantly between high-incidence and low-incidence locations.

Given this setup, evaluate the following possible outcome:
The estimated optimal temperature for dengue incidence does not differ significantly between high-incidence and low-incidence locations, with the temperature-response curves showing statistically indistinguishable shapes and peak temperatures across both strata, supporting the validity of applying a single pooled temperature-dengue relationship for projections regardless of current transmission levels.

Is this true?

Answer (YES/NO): YES